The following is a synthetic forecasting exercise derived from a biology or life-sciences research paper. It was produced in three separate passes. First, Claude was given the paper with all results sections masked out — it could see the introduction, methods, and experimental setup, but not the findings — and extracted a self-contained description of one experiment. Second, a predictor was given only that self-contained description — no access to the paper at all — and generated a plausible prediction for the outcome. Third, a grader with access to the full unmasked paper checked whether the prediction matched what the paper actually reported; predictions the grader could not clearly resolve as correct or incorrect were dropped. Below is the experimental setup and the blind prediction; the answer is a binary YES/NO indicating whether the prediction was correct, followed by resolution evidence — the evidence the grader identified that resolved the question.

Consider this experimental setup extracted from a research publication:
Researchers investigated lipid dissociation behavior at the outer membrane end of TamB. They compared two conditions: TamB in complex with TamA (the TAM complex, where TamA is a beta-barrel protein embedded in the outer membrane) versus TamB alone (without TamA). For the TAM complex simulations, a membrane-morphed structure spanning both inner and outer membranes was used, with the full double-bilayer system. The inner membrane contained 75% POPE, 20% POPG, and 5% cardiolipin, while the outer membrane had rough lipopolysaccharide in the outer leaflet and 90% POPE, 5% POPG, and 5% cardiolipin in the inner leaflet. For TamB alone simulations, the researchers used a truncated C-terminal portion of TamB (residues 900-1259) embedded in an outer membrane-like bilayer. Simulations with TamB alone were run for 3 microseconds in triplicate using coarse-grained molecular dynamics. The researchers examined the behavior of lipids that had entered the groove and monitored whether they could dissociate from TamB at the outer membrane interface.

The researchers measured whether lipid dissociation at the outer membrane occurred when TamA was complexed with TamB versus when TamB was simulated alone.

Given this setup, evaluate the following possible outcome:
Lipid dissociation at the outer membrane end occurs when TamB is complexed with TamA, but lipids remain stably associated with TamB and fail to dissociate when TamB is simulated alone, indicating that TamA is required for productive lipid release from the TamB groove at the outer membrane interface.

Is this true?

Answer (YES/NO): NO